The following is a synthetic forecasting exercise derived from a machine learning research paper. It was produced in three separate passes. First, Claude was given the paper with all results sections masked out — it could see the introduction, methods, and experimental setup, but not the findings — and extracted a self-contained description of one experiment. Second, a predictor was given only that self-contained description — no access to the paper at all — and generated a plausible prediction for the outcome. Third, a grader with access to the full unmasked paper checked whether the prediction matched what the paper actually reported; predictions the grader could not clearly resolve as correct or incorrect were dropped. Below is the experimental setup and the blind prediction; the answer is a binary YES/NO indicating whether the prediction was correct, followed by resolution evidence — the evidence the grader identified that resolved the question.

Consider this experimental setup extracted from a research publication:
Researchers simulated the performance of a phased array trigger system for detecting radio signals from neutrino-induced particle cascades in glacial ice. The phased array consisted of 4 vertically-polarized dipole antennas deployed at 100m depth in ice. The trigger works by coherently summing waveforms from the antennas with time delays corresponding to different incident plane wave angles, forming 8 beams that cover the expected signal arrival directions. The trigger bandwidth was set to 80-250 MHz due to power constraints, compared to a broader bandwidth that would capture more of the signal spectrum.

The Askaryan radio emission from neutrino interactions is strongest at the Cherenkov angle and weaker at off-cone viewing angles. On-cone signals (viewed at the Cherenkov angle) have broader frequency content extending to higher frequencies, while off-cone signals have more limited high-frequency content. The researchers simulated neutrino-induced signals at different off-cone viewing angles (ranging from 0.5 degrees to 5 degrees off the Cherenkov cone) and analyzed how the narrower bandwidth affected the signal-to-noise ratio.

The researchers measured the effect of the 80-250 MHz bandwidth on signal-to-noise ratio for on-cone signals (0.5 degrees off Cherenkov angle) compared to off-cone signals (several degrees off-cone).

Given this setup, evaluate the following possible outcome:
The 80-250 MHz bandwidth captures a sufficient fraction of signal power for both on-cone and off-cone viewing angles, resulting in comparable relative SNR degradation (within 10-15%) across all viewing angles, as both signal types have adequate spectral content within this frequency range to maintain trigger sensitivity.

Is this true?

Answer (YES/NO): NO